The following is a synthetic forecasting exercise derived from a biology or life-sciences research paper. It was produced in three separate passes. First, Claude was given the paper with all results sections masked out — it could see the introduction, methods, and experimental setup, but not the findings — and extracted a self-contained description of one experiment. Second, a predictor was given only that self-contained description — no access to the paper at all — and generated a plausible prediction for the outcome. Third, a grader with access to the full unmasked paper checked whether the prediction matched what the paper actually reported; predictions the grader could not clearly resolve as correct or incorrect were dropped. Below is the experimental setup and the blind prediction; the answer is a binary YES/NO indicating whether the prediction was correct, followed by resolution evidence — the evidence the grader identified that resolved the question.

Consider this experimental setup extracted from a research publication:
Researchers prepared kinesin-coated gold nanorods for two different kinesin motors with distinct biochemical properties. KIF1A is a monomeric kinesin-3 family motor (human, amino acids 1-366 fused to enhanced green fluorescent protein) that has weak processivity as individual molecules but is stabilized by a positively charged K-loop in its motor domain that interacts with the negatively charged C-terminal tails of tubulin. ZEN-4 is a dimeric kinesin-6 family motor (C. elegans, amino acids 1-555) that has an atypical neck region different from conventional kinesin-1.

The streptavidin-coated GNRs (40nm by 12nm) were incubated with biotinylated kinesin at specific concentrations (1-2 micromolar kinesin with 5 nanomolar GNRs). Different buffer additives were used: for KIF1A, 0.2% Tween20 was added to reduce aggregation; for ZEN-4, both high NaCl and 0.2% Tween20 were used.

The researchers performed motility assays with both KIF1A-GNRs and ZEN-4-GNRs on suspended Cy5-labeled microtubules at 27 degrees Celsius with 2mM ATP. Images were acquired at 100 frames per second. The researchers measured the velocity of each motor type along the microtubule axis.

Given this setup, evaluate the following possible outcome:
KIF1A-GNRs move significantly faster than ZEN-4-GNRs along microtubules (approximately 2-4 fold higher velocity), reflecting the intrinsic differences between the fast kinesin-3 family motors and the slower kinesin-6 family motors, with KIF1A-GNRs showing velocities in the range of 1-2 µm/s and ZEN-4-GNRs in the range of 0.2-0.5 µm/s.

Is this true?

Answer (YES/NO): NO